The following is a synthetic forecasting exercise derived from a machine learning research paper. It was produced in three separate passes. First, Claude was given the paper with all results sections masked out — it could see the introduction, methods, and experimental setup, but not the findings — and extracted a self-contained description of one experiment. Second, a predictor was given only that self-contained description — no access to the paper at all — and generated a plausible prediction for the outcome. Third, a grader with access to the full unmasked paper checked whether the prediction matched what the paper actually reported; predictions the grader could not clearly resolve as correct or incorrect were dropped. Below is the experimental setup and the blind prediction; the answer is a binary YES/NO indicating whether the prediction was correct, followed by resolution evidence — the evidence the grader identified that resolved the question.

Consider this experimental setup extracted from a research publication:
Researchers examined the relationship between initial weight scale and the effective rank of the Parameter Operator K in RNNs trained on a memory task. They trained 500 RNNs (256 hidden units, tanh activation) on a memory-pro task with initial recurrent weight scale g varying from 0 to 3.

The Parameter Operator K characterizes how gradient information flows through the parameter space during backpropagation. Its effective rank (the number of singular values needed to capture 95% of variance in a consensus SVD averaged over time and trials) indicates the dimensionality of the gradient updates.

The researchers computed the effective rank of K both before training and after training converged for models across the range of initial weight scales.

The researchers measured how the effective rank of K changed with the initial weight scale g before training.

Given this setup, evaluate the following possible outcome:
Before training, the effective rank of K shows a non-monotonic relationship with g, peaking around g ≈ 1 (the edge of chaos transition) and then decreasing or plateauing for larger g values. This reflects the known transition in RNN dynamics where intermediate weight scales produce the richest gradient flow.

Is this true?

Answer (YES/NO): NO